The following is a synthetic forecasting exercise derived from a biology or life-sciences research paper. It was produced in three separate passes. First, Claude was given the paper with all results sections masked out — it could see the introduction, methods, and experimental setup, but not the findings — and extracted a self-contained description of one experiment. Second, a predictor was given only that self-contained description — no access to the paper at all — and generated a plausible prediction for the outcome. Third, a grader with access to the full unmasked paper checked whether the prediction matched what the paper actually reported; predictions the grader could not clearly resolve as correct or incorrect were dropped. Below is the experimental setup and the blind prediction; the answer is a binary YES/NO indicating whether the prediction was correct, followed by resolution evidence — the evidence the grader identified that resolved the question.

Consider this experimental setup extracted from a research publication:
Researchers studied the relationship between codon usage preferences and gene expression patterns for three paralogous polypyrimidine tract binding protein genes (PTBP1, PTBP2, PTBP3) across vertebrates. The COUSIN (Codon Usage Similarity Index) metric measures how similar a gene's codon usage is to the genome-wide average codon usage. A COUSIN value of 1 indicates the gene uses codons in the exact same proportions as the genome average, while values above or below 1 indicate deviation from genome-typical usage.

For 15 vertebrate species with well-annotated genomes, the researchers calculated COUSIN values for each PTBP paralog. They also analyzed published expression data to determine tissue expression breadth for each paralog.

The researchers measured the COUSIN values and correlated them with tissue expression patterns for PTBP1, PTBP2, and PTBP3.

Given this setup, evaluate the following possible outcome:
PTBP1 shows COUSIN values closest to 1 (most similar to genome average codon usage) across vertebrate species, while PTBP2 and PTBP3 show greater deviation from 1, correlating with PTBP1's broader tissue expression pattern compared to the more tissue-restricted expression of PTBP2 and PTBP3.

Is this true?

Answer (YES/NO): NO